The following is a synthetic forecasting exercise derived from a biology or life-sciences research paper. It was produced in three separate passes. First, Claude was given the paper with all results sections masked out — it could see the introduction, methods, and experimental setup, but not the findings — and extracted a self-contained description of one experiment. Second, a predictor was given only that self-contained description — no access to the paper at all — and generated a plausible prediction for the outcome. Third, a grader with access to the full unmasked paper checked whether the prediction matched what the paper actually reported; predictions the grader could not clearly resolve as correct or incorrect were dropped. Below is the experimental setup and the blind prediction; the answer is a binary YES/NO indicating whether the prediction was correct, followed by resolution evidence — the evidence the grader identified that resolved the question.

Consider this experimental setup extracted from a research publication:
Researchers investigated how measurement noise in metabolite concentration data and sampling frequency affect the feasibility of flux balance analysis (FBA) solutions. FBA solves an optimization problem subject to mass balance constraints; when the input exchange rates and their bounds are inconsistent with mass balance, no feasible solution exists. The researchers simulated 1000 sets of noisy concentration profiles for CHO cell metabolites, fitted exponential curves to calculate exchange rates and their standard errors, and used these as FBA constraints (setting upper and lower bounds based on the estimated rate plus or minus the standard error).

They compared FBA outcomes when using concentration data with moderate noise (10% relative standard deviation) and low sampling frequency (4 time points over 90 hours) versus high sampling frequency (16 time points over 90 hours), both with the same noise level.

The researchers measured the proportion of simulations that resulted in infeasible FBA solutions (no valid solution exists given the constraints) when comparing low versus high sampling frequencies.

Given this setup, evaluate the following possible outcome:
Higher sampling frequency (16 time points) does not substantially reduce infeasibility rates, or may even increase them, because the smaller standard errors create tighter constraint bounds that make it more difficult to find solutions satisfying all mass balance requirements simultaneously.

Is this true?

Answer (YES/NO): NO